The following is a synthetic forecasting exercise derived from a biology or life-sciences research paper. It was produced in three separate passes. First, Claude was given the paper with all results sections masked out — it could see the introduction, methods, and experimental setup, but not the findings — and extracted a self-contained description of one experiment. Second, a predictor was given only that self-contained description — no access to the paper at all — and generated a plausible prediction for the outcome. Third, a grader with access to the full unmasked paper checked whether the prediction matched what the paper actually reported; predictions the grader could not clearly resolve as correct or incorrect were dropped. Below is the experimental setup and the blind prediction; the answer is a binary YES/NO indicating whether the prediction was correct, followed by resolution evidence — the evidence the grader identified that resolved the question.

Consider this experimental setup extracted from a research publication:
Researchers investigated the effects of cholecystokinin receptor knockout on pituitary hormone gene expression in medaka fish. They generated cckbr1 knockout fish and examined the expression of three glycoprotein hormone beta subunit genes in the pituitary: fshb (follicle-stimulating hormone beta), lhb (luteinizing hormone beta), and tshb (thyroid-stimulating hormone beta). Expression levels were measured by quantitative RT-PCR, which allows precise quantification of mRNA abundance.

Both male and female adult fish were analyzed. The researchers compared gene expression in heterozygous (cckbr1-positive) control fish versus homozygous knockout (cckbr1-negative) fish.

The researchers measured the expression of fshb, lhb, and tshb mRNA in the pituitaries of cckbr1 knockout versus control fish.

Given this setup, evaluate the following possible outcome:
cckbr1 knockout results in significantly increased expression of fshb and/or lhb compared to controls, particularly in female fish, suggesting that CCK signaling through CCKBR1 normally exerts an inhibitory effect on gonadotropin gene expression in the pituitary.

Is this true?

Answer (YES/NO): NO